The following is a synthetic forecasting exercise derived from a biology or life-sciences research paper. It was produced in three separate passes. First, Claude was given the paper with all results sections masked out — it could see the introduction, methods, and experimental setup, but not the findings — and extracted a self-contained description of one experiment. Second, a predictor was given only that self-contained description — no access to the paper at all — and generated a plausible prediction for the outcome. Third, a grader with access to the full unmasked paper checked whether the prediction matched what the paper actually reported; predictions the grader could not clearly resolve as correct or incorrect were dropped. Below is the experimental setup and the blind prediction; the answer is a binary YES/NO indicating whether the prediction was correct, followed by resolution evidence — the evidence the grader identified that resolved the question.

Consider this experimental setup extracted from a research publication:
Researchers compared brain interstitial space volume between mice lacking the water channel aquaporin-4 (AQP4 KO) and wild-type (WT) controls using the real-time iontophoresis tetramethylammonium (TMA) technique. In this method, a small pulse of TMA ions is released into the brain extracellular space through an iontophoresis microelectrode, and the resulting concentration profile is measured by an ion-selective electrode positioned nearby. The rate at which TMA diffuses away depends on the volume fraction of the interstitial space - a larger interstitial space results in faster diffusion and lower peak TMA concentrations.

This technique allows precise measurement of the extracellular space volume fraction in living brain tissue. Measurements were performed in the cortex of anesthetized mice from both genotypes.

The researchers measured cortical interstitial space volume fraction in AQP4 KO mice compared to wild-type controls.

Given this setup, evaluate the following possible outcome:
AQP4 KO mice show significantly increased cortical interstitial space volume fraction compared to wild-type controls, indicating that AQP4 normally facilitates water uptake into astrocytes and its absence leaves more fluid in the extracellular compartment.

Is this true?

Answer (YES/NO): YES